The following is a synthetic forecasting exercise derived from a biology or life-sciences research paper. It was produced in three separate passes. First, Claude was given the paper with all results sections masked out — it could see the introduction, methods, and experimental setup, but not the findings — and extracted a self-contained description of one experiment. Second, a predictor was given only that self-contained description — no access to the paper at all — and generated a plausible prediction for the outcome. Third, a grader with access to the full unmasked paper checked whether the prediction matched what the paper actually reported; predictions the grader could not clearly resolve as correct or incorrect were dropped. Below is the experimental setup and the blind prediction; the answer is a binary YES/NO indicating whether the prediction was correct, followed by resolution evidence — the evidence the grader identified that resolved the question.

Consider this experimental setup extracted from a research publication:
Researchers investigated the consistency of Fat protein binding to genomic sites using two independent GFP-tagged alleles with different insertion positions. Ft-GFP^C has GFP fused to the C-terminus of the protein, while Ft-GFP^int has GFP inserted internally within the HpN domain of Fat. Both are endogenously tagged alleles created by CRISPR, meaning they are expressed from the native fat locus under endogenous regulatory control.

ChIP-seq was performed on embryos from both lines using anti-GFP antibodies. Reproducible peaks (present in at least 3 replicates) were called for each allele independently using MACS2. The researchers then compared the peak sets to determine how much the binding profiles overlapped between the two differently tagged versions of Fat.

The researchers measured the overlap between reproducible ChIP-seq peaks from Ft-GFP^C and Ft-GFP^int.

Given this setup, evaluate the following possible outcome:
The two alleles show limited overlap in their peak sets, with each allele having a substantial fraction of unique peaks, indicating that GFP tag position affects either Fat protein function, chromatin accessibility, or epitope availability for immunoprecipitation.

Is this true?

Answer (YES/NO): NO